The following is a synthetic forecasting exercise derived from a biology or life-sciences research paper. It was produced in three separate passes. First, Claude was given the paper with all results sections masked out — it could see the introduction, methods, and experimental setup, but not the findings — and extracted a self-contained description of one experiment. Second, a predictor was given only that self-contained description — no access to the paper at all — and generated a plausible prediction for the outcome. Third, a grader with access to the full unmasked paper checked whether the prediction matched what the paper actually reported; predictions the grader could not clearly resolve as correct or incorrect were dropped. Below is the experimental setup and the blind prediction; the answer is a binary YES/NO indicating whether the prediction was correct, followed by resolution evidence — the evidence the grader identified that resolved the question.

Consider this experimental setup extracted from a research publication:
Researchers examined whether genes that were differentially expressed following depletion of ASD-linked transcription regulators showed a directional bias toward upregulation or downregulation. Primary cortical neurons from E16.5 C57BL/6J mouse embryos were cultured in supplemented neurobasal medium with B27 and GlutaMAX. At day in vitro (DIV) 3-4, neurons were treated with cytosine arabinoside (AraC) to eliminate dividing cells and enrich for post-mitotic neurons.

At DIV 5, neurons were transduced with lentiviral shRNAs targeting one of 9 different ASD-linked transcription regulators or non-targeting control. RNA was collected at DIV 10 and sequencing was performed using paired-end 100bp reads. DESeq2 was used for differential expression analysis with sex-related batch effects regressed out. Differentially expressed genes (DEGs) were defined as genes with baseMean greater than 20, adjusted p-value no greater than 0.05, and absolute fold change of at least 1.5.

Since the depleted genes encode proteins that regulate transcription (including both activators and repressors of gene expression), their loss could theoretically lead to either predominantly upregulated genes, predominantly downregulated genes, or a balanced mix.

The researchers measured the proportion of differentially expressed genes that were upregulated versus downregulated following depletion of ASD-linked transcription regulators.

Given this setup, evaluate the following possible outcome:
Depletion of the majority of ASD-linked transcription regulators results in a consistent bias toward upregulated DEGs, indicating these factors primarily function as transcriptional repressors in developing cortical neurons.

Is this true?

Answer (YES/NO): NO